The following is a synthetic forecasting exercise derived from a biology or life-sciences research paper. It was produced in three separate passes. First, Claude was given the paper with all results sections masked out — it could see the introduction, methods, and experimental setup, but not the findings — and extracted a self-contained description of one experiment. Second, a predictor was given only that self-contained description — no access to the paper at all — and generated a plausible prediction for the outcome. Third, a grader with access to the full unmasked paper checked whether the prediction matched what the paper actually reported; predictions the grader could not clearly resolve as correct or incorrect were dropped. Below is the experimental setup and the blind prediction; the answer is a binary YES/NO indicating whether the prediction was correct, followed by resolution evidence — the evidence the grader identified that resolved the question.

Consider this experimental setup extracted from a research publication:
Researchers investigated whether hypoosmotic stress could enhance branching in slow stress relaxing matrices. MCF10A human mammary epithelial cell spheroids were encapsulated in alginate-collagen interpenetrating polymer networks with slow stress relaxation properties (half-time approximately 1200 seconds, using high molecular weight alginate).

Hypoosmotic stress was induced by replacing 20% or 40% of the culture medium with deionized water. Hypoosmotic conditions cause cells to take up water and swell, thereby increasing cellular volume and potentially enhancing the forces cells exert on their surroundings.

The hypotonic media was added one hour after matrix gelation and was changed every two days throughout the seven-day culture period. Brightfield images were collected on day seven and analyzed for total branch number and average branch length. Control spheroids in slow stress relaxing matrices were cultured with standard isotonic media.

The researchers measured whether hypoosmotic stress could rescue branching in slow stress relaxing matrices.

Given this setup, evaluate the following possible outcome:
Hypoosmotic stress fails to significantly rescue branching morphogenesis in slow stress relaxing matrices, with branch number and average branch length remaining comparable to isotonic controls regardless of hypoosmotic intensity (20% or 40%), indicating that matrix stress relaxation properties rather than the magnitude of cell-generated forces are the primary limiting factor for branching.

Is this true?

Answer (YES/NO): NO